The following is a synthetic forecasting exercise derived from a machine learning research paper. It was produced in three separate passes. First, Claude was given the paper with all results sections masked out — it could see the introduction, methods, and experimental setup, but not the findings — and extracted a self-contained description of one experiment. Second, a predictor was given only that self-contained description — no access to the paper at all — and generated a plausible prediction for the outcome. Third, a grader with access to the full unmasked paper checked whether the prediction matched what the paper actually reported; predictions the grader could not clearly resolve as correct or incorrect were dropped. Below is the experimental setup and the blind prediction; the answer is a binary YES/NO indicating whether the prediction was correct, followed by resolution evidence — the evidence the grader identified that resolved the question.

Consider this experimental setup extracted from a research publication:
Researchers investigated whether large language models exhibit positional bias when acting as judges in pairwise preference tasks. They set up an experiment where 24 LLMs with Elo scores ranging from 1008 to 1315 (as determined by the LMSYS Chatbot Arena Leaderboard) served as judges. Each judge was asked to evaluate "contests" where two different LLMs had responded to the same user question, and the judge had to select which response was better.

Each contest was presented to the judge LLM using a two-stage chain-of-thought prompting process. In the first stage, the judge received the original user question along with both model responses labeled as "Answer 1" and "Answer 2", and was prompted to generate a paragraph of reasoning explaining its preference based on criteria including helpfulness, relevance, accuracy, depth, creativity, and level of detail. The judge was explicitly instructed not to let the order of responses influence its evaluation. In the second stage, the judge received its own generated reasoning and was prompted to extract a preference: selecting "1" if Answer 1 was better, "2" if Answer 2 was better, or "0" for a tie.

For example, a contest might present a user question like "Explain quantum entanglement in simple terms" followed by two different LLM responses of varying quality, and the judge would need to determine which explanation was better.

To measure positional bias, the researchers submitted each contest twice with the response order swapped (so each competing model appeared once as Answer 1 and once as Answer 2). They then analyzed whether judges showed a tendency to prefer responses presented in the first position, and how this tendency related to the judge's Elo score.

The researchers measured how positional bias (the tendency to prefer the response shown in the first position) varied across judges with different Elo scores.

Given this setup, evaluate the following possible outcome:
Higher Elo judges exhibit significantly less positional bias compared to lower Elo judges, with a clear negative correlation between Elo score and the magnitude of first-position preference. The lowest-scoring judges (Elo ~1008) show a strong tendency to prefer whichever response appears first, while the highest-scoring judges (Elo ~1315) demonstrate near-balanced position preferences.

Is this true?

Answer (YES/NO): NO